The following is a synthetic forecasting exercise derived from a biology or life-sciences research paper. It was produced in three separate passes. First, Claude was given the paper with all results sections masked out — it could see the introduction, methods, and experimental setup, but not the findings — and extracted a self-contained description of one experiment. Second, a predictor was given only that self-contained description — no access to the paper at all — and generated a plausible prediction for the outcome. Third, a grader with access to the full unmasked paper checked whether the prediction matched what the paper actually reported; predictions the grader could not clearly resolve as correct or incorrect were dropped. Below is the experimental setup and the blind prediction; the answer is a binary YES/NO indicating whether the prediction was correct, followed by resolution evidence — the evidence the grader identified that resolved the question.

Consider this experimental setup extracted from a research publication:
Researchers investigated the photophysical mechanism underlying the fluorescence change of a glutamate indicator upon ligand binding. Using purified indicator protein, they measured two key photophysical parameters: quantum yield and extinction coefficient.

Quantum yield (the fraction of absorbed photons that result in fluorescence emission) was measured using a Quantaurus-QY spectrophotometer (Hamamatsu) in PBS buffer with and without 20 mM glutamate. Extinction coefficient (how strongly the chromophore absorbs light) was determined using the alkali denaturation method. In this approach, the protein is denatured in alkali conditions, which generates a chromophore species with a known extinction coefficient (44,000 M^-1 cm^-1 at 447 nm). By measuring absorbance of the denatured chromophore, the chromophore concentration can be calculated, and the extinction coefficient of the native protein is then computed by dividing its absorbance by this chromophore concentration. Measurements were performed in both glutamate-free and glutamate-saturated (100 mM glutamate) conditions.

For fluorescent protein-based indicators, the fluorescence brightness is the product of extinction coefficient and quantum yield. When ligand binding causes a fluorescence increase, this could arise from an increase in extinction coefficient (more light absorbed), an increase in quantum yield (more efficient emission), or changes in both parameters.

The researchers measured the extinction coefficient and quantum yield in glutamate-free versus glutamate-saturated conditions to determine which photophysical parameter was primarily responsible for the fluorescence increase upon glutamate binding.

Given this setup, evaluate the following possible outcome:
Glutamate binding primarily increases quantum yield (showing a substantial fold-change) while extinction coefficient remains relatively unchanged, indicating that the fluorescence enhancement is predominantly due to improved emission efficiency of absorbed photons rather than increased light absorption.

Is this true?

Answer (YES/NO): YES